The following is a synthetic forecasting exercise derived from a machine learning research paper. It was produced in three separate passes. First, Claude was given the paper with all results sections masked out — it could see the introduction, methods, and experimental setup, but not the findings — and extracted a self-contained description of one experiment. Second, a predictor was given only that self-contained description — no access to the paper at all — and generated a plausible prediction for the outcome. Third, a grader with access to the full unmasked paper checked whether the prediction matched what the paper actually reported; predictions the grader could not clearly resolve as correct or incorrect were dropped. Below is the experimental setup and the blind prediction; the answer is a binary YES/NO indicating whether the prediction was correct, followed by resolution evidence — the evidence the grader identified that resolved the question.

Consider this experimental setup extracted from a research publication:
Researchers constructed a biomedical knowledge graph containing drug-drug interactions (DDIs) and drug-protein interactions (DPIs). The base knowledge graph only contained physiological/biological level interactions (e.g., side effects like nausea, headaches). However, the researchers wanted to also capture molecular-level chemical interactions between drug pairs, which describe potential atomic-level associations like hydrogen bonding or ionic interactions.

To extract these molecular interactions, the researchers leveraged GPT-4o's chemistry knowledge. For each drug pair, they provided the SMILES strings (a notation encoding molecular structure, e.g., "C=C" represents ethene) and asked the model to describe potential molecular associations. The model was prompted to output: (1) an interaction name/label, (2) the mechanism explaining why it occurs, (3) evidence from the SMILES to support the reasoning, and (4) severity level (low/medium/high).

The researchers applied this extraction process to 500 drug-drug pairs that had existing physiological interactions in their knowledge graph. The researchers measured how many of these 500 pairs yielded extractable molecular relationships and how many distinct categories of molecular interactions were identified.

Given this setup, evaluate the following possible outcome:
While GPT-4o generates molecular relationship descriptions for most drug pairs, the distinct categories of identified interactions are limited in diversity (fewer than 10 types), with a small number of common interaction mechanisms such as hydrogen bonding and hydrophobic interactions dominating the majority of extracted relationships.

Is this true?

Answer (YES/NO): YES